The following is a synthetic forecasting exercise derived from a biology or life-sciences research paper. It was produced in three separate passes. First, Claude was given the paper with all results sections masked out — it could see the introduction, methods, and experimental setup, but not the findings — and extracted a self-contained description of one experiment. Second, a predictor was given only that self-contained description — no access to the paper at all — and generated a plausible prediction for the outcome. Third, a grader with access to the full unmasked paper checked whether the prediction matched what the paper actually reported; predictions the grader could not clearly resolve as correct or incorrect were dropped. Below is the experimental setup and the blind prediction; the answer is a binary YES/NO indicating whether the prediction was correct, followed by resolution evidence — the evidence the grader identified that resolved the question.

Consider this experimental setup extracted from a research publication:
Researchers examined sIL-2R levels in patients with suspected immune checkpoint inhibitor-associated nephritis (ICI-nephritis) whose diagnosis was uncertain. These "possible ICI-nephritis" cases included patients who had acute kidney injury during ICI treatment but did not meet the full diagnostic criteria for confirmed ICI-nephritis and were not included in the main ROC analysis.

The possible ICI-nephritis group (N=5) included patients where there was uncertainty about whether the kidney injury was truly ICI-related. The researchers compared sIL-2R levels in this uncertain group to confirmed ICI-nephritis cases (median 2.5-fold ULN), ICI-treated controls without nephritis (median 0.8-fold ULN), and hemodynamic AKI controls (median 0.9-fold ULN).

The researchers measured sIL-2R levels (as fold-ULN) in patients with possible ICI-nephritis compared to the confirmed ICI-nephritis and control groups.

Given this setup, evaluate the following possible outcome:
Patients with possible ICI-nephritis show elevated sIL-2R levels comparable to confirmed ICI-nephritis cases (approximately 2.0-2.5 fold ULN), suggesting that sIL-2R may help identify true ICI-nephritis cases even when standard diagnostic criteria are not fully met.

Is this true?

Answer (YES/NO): NO